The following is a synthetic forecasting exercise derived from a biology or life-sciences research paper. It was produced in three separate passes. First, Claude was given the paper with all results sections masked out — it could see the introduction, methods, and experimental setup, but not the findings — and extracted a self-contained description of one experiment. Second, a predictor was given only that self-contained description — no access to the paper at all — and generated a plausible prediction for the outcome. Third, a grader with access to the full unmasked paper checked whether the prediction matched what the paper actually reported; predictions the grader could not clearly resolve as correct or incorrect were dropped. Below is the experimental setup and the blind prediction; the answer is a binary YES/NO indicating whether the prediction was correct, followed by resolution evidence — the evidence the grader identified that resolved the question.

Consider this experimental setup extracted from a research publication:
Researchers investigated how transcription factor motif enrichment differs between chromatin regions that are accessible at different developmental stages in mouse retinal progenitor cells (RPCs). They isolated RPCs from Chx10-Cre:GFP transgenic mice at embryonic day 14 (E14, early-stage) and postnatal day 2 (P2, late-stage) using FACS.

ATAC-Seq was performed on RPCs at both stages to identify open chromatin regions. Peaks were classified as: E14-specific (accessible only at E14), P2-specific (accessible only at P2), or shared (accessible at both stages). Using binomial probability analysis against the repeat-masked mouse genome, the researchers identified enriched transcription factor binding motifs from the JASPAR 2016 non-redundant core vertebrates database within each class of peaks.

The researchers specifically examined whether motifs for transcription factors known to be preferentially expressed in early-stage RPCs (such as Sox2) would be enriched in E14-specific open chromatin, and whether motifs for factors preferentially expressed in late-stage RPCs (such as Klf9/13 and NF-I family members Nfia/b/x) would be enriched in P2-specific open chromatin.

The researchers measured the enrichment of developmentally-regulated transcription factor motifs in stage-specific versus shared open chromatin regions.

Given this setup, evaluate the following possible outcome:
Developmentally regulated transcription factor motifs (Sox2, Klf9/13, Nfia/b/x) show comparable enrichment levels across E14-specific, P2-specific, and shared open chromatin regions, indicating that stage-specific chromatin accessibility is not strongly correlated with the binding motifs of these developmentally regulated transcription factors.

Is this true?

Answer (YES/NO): NO